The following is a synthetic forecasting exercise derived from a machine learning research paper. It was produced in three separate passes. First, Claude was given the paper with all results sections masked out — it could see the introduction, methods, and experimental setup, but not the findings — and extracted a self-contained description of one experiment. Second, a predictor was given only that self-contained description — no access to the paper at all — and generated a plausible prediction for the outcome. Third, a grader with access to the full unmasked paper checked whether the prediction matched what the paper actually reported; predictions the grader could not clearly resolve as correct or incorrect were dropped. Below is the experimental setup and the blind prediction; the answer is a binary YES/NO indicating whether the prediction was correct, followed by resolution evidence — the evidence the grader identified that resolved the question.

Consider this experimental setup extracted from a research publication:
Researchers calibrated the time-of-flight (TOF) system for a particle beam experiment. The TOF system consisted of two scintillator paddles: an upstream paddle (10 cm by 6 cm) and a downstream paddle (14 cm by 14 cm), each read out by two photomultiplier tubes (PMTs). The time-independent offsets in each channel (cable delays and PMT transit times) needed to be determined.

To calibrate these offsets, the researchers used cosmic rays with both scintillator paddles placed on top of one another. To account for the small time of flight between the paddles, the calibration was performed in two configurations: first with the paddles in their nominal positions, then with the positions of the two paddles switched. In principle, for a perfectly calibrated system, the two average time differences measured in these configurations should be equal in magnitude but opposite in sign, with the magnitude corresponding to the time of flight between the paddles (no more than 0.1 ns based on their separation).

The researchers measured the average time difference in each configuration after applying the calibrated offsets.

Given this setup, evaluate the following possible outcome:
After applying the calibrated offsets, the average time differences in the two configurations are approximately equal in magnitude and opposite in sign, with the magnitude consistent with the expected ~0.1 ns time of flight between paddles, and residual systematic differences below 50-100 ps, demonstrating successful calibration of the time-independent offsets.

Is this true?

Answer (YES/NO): NO